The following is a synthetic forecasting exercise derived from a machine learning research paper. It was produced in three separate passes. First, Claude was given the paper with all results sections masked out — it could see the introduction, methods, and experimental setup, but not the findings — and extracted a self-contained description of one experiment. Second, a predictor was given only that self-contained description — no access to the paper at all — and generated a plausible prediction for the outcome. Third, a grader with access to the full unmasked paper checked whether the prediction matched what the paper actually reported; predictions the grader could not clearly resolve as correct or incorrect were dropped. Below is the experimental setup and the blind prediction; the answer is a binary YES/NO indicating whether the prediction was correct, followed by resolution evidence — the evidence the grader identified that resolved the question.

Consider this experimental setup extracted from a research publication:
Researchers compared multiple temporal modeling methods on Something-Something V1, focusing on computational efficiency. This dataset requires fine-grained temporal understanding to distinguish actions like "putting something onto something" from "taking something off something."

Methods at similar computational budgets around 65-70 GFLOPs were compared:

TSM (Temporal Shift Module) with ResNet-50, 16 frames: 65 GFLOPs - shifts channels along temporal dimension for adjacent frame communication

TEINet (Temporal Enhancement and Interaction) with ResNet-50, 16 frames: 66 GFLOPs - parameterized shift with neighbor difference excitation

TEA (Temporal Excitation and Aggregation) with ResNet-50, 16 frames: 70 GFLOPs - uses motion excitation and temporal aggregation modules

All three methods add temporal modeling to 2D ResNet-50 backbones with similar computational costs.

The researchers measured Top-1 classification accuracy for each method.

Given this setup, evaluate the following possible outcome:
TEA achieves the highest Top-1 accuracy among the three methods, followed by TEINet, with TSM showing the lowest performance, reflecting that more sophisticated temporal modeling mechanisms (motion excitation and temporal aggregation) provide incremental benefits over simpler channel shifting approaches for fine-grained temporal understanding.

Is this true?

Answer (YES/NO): YES